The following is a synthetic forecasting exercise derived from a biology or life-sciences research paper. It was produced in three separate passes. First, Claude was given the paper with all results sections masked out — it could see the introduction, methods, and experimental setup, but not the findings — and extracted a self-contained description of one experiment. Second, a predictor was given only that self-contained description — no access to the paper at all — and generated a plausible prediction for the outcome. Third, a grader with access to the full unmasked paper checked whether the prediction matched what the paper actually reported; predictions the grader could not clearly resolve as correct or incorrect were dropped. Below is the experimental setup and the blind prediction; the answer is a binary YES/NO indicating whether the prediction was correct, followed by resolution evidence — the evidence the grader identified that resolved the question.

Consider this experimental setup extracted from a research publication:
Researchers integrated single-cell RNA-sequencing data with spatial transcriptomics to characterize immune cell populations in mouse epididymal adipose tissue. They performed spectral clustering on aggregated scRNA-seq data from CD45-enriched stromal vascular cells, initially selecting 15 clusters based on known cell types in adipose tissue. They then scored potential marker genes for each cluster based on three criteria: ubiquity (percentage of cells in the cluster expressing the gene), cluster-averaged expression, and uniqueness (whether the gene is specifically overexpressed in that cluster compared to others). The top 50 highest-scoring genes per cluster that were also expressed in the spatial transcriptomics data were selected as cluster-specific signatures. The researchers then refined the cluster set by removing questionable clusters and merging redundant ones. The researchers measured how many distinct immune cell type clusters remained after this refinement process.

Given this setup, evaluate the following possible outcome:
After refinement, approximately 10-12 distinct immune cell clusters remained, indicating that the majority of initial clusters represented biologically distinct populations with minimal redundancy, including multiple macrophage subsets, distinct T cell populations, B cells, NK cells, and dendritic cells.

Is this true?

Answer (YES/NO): NO